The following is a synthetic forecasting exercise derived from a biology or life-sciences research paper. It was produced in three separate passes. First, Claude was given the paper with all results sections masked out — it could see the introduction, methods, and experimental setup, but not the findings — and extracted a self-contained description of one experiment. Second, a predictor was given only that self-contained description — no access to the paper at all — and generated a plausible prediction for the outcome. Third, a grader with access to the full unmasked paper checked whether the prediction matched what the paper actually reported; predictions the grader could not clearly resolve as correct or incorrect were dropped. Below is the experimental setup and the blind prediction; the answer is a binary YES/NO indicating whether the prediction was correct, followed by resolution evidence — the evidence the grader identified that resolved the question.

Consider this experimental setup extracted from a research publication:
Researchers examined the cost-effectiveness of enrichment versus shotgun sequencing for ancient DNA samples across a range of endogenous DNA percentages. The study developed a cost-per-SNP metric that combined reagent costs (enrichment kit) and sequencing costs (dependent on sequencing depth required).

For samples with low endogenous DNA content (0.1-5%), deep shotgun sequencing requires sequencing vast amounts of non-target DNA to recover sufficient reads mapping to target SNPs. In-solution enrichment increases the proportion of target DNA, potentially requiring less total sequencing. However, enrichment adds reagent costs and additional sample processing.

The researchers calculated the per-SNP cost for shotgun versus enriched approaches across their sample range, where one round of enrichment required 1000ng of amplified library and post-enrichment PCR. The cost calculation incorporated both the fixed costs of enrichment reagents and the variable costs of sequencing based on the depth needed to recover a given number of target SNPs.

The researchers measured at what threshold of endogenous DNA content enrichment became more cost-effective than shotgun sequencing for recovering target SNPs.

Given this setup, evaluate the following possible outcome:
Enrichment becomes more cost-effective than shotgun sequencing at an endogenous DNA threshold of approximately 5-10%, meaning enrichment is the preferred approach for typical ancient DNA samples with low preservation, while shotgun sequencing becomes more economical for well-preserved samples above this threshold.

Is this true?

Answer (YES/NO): NO